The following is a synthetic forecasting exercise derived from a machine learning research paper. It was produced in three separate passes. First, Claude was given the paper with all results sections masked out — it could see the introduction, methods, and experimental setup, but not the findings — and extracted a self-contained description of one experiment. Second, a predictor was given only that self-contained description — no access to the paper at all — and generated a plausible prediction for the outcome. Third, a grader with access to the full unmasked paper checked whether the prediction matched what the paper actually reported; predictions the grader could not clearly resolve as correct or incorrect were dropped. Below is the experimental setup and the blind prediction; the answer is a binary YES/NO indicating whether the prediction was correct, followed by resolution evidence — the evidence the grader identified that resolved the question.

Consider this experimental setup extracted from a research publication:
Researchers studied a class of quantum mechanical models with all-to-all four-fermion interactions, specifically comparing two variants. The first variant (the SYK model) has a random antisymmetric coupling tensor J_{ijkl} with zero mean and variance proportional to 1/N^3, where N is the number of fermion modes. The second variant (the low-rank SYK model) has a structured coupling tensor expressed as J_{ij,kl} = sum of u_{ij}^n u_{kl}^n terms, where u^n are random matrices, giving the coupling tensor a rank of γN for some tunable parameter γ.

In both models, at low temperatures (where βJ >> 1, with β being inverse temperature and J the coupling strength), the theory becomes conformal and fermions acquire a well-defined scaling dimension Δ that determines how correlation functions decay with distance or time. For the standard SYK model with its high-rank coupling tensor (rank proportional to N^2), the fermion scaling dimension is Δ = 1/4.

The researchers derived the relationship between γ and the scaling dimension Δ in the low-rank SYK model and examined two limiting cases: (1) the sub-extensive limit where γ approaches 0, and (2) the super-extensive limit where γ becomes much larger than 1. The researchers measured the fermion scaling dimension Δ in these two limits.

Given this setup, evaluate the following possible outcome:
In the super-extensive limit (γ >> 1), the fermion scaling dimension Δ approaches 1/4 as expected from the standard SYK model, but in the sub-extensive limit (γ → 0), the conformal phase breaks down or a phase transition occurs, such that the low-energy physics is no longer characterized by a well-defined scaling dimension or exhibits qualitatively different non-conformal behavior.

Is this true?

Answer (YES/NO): NO